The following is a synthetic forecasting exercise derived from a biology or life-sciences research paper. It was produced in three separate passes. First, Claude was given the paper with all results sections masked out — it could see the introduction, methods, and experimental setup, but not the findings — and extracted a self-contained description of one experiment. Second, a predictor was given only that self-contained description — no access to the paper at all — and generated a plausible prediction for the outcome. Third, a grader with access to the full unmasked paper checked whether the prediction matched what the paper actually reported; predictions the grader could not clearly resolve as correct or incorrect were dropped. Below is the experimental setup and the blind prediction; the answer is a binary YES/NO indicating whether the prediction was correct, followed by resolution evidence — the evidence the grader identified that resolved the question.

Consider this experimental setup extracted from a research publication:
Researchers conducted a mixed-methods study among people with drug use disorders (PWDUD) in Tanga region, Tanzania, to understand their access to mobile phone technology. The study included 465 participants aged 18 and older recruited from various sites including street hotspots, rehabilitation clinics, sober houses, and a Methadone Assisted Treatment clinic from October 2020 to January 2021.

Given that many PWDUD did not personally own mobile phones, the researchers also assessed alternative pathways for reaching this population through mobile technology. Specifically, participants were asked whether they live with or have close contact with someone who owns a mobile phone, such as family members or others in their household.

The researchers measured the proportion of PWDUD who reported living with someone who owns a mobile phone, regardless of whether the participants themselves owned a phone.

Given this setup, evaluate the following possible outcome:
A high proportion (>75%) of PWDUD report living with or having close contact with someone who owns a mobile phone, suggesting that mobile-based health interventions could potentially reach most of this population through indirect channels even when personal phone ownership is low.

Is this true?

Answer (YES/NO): YES